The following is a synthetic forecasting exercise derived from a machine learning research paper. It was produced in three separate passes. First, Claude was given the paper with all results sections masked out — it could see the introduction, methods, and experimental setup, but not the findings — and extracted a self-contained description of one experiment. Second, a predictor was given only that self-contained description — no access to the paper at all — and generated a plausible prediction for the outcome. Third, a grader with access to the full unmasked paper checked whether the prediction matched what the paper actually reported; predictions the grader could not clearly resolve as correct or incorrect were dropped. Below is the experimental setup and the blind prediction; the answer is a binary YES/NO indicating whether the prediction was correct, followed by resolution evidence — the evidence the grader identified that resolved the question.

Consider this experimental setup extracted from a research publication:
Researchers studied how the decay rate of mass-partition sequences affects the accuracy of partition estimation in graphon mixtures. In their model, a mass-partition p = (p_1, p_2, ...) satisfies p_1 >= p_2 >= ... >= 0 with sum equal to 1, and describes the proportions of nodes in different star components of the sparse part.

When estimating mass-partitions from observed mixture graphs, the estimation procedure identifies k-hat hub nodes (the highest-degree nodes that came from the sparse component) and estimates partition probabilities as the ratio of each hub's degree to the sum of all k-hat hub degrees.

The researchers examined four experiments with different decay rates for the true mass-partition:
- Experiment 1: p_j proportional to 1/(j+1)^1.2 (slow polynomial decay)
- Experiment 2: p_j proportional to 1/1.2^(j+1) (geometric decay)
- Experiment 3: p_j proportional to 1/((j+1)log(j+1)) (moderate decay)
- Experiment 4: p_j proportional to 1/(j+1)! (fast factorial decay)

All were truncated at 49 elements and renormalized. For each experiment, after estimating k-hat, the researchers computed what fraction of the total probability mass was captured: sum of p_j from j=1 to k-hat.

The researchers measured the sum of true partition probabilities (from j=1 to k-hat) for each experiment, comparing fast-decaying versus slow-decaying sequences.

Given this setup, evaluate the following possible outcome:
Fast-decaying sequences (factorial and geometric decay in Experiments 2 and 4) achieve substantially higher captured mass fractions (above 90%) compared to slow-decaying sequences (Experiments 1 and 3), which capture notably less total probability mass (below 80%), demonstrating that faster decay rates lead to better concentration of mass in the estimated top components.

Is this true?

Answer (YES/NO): NO